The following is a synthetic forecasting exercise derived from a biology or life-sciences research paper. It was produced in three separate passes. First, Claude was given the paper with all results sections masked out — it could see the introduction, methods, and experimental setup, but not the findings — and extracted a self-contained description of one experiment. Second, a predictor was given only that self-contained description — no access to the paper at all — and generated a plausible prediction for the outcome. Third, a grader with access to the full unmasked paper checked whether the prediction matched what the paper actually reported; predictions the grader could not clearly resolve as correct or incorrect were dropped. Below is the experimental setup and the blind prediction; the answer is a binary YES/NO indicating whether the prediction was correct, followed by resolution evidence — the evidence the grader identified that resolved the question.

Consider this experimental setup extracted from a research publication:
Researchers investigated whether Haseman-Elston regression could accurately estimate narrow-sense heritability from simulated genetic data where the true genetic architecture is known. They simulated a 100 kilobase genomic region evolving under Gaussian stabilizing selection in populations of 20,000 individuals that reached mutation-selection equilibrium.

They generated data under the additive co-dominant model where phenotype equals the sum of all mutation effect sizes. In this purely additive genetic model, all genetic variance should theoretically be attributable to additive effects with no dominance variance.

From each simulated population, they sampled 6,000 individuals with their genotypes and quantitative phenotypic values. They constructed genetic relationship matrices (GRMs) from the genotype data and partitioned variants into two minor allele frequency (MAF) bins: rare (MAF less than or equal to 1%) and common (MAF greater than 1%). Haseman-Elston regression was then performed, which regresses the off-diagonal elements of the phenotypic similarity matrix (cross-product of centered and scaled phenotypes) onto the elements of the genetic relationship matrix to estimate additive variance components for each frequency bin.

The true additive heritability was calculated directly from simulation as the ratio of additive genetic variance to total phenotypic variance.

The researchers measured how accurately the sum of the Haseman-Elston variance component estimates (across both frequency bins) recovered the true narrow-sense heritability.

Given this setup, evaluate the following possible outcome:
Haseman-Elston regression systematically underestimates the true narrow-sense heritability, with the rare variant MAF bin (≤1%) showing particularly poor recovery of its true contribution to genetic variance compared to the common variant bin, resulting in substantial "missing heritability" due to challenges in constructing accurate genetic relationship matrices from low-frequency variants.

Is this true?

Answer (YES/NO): NO